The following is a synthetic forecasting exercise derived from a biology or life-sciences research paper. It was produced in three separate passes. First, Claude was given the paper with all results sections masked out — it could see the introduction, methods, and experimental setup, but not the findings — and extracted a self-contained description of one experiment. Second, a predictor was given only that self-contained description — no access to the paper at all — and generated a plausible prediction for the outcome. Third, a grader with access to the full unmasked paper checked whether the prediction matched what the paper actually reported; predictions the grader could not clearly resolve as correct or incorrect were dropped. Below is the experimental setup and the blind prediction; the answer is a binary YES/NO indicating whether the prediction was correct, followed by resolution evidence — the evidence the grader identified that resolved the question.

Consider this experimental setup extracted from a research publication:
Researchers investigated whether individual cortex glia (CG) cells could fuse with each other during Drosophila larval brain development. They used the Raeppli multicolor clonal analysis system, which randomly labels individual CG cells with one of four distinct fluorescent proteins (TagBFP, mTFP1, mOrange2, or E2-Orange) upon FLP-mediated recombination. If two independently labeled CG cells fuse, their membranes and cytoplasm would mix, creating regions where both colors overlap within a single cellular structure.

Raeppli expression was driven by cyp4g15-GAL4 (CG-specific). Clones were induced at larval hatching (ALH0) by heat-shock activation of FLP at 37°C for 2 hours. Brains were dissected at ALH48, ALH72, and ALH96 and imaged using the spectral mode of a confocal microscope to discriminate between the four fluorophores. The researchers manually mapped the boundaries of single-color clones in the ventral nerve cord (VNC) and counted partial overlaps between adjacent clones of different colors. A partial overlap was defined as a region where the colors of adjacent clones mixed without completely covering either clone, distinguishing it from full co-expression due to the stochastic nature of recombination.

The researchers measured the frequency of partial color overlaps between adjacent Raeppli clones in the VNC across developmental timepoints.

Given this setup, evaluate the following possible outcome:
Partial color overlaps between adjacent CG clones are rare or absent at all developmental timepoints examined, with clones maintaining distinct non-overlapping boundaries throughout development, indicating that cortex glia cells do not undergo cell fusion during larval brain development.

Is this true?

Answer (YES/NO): NO